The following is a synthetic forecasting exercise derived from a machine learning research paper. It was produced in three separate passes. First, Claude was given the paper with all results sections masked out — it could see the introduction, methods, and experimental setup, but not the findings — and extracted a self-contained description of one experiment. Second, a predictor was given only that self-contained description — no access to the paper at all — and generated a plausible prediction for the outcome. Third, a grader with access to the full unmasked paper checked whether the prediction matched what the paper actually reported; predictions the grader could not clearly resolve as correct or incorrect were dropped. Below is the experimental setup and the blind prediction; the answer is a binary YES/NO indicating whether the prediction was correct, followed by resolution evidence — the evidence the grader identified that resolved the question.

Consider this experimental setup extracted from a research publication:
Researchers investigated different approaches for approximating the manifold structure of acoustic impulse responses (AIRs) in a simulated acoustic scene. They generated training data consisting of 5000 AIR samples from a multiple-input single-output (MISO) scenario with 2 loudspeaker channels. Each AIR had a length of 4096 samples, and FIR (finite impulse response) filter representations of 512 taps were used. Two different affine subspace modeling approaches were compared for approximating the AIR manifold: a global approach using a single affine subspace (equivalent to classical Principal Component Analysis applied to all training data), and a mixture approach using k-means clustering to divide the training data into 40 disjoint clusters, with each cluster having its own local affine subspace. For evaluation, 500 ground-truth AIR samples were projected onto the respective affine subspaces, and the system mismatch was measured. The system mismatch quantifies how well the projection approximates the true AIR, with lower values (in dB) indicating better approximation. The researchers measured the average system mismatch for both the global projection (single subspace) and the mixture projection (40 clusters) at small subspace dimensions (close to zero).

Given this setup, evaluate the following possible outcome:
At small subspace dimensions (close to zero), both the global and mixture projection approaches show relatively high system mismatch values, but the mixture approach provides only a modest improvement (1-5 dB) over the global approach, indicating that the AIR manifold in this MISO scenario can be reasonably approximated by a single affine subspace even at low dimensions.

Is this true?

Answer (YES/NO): NO